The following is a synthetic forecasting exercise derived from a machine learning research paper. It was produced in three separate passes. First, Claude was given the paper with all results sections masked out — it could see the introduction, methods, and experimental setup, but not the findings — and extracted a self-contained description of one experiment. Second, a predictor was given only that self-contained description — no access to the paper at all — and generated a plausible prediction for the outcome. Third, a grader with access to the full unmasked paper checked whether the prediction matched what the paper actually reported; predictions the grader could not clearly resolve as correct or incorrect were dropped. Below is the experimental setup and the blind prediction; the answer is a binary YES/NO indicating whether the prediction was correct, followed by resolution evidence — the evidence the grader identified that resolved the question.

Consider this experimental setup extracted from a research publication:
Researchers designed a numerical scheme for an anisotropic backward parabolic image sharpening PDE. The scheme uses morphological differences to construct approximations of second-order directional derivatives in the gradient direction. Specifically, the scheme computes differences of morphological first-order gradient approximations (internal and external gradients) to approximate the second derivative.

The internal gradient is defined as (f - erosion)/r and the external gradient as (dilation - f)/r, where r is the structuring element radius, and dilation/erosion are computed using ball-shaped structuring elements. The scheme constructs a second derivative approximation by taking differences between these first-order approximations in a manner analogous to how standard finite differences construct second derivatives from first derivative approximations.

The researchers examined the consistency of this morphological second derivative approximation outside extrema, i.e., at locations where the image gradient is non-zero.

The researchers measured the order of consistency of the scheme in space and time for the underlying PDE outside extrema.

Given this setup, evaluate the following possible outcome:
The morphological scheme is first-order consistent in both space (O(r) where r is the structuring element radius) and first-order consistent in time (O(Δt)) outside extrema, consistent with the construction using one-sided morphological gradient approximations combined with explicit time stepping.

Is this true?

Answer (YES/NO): YES